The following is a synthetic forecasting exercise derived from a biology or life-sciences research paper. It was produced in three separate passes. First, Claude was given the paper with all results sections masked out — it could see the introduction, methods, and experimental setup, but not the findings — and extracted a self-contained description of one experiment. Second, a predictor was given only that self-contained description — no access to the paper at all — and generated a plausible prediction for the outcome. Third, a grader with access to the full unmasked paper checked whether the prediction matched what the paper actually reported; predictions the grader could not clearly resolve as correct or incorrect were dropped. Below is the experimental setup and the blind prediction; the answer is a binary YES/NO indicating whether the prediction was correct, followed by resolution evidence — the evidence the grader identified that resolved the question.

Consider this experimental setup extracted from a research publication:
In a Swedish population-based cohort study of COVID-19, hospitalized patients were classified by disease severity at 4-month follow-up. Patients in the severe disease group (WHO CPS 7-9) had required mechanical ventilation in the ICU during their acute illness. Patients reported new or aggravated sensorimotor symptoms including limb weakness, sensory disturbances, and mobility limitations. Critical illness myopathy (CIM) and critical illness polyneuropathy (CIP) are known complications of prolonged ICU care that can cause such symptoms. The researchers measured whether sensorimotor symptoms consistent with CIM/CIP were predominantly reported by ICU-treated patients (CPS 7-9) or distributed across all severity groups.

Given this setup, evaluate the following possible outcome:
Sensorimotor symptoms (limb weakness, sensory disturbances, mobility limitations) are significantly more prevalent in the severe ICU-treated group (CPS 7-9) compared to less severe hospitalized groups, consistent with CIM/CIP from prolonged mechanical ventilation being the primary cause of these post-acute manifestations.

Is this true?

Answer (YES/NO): YES